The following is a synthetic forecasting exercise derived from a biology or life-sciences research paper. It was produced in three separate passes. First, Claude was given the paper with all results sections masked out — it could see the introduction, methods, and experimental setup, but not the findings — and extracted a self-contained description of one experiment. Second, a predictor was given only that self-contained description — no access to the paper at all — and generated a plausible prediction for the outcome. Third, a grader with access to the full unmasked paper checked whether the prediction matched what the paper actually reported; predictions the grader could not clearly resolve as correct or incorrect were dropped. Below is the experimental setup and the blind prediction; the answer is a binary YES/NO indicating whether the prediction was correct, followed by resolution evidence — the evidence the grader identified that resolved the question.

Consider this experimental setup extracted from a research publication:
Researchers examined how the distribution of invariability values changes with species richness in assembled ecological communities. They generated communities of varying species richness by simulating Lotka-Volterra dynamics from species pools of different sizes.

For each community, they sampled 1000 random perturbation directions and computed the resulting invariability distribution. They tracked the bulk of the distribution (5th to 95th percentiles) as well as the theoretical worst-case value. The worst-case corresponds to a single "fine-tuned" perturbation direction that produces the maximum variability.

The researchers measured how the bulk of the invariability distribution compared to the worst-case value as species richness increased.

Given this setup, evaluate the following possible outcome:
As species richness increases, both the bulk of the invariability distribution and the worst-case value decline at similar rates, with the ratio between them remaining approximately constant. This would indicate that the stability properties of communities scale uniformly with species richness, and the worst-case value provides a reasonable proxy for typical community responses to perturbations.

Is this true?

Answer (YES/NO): NO